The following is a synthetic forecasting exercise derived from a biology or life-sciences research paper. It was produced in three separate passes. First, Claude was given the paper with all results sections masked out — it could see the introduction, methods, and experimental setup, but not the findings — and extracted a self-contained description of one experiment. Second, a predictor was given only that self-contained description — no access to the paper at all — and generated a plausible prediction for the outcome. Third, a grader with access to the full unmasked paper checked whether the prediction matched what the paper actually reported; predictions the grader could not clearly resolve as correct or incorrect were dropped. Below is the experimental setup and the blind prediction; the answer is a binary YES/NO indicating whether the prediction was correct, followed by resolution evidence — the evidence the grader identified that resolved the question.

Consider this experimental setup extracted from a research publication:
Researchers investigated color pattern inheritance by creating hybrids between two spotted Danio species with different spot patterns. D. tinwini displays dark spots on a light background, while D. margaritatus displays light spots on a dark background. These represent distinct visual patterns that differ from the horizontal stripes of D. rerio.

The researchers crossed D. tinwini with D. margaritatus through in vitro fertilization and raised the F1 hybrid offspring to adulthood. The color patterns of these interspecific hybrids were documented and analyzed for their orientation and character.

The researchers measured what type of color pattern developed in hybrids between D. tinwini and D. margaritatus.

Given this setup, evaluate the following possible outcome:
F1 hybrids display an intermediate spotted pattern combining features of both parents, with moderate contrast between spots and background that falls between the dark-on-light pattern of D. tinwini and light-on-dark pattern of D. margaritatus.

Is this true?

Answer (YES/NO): NO